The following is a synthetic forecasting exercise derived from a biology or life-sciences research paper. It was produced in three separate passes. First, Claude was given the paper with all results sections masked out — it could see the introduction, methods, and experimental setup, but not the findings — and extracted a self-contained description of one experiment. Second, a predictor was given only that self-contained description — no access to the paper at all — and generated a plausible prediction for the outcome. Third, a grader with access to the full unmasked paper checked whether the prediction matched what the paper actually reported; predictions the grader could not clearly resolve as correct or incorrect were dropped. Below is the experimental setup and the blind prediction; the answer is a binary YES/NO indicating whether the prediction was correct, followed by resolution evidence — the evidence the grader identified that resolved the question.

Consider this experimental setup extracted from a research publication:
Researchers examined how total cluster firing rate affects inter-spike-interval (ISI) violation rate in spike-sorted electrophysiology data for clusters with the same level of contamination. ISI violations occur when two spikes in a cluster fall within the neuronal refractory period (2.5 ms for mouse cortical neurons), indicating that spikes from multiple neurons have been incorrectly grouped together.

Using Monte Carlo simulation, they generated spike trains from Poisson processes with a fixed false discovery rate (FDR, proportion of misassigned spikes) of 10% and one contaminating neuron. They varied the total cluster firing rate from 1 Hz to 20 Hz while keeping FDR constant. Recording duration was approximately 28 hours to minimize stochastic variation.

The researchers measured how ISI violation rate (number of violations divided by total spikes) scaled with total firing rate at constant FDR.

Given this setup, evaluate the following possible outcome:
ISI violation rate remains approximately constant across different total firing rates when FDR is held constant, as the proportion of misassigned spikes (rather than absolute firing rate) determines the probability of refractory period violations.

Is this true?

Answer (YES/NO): NO